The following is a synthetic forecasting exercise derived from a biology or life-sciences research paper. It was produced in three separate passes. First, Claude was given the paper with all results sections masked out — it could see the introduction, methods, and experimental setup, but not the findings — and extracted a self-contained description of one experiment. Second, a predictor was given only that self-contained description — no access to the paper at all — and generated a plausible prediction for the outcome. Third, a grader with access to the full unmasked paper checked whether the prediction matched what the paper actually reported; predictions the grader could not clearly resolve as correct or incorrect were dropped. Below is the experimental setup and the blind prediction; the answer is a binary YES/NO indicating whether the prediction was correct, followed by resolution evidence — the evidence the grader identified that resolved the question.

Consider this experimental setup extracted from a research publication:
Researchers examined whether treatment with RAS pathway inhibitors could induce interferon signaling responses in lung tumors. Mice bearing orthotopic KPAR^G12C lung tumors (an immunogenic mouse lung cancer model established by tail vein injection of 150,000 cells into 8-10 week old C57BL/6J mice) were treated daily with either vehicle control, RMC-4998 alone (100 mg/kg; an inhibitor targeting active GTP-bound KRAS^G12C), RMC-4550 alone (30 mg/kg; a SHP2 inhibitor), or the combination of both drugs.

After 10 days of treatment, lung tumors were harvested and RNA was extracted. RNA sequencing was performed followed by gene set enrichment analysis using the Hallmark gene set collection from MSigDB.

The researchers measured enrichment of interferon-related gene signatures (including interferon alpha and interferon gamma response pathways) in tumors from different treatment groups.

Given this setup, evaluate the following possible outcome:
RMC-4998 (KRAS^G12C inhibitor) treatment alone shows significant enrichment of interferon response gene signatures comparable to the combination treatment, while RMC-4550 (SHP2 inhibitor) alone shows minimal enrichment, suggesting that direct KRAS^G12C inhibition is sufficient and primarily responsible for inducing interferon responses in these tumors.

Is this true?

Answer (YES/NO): NO